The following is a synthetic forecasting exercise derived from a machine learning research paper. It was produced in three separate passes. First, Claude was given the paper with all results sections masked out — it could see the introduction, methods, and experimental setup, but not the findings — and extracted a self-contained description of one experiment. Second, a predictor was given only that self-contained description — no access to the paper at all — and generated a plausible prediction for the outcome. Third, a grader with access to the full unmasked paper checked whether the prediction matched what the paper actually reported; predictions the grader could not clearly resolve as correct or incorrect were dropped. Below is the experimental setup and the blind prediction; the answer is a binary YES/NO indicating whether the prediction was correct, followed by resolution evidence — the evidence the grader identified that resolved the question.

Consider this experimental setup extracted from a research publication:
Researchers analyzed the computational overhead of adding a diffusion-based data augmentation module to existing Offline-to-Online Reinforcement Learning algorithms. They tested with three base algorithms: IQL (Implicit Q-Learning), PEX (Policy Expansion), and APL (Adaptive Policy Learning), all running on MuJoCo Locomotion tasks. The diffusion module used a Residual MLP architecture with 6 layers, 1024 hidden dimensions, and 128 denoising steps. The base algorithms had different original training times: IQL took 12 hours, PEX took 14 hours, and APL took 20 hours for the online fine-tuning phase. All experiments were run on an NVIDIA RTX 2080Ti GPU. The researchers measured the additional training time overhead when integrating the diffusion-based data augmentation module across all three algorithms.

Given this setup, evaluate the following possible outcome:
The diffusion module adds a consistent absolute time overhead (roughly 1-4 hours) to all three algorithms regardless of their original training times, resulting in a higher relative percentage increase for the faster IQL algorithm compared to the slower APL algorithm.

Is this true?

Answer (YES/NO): YES